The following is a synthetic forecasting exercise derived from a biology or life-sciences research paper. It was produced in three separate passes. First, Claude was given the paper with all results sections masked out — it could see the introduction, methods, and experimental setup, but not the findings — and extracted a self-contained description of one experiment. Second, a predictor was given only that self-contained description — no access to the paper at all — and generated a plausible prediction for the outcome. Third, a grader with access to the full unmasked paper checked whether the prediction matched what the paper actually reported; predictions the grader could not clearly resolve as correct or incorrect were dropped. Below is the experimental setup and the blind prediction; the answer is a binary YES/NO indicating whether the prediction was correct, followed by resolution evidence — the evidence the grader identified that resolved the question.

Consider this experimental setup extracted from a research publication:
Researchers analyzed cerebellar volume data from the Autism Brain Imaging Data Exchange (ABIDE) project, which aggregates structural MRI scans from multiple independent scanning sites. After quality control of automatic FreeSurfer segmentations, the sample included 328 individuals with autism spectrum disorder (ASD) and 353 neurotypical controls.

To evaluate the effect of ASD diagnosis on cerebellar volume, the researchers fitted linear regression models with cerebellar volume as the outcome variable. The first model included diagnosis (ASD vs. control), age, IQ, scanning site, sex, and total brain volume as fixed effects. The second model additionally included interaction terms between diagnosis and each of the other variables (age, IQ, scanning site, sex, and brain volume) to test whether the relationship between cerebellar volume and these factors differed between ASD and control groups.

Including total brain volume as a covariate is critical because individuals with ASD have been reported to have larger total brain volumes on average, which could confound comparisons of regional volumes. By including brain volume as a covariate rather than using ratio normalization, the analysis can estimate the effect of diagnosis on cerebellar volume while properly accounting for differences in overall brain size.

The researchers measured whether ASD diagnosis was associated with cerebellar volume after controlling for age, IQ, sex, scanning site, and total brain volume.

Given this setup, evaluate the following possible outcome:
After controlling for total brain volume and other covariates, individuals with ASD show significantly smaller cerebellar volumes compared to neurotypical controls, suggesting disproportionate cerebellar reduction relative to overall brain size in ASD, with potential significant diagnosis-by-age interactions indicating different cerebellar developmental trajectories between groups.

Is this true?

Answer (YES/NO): NO